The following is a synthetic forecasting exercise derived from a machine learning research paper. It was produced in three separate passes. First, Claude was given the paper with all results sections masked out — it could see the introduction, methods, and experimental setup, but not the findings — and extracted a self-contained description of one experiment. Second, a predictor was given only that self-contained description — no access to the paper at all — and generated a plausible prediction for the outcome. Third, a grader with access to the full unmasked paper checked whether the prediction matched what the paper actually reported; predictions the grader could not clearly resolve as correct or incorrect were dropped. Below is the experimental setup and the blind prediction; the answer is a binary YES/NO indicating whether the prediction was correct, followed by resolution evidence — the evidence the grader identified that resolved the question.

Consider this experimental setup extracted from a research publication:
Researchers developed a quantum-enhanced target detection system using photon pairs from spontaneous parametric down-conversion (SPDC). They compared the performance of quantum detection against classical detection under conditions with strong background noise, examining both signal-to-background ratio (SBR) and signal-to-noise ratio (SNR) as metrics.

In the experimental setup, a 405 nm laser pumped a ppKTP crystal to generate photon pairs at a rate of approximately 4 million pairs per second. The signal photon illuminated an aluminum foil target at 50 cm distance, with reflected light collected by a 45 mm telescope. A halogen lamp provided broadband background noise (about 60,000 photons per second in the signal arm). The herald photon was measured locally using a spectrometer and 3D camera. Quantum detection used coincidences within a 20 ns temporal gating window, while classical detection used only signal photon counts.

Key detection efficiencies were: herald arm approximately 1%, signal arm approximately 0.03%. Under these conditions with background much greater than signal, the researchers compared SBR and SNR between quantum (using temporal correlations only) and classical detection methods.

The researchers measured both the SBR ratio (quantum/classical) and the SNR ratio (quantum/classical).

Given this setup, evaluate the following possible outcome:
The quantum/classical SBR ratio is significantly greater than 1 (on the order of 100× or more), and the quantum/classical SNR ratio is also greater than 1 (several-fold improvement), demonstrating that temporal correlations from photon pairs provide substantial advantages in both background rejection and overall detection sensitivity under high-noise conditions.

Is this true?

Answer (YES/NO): NO